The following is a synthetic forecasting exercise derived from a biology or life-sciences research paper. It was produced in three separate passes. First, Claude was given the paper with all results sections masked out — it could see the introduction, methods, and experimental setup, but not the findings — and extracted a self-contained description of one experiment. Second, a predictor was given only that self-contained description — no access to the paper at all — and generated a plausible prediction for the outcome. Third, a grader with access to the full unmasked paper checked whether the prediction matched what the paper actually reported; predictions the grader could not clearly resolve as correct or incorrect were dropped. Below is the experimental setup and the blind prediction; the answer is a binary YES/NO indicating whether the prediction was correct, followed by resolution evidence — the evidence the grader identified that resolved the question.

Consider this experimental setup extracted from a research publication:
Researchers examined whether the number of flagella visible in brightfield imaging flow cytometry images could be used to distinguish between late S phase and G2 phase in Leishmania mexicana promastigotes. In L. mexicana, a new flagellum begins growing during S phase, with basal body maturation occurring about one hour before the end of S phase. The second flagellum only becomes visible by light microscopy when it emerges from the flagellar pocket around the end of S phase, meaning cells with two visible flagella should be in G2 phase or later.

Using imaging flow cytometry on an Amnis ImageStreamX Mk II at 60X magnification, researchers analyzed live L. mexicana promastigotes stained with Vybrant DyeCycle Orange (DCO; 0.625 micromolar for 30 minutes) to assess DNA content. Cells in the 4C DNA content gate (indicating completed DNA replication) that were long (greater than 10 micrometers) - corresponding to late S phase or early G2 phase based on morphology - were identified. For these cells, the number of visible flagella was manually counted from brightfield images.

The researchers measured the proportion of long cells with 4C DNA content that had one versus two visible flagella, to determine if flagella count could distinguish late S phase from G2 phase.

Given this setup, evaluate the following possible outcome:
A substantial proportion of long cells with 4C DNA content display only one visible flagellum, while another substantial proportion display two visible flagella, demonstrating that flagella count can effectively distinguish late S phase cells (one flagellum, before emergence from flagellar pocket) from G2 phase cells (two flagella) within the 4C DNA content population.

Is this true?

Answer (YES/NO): YES